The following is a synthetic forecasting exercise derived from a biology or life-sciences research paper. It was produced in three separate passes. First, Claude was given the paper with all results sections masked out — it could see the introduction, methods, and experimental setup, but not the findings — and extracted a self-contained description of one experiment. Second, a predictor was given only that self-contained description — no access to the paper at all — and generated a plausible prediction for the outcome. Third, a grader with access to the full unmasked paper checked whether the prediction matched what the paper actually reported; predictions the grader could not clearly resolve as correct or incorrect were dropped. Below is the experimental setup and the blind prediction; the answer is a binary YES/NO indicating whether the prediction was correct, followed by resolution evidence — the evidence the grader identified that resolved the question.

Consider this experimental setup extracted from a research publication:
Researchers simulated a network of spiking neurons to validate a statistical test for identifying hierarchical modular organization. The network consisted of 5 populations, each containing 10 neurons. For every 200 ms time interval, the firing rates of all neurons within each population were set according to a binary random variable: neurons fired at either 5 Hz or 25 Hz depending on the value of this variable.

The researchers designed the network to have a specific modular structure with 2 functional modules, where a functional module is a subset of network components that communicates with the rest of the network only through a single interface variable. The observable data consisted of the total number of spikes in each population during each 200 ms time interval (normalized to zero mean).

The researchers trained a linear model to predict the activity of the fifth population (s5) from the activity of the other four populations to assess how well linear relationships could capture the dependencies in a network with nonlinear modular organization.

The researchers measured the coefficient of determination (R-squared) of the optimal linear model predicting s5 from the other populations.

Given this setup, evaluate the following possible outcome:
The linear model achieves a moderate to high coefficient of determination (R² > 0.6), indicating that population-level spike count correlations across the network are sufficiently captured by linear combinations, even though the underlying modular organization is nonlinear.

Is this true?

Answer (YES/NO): YES